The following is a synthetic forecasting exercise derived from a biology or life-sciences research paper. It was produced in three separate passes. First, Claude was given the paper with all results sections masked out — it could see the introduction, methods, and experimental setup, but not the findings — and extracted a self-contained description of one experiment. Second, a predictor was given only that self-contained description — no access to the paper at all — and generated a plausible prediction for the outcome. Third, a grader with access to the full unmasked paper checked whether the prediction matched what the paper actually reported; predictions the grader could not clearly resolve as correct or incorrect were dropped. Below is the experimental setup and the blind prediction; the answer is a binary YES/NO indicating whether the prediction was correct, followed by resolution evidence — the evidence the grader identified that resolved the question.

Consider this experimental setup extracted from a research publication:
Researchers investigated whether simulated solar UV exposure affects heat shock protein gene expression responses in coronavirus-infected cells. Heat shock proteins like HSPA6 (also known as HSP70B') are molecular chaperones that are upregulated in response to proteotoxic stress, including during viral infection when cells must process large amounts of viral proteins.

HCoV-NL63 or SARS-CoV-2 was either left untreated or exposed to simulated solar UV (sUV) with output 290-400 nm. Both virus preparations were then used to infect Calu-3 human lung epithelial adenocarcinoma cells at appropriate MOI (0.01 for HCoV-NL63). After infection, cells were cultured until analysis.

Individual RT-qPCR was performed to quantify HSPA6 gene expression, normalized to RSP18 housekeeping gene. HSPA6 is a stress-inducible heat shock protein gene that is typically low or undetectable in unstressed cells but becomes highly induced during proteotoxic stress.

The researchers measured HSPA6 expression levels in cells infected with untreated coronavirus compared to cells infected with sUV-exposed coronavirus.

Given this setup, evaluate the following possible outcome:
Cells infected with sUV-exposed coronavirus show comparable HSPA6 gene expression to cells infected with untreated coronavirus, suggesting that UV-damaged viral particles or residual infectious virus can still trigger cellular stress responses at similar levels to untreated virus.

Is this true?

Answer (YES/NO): NO